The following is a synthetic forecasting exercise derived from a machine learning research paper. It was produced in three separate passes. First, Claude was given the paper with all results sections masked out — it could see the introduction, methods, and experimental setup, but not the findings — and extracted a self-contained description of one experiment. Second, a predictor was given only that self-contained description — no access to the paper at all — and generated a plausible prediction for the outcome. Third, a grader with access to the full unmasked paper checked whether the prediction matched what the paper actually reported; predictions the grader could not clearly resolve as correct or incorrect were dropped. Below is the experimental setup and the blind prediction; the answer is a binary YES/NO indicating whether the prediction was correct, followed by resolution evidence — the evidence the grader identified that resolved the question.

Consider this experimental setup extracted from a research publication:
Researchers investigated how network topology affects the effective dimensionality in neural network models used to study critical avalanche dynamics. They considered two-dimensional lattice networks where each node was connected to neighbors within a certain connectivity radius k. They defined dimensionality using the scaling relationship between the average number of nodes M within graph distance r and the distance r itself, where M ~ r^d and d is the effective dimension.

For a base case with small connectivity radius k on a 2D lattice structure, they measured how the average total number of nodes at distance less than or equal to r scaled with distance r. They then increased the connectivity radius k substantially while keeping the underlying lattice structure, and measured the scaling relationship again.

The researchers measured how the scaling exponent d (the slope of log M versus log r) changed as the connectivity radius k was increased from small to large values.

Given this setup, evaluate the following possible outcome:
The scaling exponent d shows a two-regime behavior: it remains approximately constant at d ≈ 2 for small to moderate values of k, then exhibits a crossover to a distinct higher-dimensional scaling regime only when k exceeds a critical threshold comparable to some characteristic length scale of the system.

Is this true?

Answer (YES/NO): NO